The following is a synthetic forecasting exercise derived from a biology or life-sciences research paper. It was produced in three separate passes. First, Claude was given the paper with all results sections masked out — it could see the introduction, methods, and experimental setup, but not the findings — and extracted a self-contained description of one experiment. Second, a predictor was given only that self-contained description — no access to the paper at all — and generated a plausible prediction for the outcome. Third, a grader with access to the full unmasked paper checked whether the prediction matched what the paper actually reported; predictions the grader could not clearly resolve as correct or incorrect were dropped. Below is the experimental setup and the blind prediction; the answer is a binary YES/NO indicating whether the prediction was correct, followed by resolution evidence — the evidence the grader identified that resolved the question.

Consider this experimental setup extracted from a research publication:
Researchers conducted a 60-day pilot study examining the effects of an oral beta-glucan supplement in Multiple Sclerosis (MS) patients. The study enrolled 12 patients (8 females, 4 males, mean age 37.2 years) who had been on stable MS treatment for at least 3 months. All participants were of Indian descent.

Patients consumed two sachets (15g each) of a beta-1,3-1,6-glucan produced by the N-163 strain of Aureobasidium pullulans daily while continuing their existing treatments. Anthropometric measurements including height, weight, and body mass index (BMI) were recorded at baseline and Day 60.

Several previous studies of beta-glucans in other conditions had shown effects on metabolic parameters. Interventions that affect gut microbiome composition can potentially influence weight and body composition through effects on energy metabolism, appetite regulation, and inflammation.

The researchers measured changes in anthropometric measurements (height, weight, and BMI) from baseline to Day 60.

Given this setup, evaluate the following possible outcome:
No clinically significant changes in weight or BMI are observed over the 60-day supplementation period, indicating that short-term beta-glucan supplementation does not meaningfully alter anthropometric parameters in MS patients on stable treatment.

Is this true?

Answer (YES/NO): YES